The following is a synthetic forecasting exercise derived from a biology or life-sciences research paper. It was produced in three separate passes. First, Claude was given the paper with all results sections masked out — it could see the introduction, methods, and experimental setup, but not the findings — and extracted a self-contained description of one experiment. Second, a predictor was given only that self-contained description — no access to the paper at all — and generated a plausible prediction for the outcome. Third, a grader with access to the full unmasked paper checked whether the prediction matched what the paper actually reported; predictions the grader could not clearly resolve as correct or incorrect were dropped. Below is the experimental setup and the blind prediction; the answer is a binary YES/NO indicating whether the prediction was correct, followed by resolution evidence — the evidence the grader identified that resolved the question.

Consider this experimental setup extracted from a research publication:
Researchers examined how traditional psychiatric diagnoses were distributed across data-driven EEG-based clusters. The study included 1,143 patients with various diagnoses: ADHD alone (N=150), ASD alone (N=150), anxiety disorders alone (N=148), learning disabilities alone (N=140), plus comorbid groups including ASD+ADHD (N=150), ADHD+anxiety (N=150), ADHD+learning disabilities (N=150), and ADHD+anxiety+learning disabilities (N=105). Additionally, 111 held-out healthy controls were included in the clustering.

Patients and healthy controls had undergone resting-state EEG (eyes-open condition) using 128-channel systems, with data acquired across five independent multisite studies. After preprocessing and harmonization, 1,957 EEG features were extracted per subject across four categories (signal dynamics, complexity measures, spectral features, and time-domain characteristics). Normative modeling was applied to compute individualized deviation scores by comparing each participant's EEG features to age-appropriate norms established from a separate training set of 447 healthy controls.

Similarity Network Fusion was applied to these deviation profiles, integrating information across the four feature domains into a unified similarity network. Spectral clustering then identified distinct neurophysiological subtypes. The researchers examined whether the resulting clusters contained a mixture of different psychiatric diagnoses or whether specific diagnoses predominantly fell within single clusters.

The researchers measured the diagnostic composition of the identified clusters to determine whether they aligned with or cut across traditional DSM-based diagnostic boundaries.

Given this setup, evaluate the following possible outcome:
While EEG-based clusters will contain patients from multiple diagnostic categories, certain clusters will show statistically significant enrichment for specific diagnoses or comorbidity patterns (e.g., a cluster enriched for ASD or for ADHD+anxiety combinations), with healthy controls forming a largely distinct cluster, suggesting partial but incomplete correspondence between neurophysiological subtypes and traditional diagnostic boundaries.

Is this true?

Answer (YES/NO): YES